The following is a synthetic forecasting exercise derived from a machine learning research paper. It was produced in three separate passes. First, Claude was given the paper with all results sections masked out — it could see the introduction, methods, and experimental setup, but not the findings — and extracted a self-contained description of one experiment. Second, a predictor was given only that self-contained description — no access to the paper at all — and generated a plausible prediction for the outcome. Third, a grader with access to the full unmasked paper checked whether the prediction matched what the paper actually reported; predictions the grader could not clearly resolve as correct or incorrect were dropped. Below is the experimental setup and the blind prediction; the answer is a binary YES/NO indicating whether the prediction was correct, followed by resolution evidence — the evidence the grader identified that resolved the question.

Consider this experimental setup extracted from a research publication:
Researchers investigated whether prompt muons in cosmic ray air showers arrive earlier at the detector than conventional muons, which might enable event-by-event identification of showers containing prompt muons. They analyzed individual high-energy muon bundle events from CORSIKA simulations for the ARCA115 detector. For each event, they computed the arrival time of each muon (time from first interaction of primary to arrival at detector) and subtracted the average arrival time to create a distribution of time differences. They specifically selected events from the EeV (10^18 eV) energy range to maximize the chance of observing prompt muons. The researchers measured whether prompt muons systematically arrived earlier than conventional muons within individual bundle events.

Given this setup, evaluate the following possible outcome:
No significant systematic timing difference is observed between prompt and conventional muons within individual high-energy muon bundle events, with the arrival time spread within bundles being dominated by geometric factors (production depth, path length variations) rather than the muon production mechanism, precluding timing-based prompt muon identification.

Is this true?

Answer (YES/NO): NO